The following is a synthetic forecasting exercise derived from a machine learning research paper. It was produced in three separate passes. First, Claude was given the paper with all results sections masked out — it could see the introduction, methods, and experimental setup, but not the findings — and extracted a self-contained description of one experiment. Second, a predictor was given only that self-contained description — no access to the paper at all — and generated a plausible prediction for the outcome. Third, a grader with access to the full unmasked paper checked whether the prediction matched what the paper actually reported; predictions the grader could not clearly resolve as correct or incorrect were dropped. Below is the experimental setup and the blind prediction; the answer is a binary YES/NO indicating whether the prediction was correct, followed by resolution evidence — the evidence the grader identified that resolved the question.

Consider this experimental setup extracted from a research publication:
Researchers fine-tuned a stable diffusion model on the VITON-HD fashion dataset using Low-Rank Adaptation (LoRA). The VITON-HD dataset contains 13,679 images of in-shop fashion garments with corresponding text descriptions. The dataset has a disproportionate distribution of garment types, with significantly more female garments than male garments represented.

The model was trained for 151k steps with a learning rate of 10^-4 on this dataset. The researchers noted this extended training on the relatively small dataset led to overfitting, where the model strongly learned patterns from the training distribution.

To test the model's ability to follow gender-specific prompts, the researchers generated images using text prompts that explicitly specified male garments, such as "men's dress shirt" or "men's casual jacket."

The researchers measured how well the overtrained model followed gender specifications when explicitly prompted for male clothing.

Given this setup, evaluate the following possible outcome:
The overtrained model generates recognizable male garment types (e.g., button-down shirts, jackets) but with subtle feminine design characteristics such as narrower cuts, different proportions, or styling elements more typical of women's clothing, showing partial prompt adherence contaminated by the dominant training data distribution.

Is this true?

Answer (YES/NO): NO